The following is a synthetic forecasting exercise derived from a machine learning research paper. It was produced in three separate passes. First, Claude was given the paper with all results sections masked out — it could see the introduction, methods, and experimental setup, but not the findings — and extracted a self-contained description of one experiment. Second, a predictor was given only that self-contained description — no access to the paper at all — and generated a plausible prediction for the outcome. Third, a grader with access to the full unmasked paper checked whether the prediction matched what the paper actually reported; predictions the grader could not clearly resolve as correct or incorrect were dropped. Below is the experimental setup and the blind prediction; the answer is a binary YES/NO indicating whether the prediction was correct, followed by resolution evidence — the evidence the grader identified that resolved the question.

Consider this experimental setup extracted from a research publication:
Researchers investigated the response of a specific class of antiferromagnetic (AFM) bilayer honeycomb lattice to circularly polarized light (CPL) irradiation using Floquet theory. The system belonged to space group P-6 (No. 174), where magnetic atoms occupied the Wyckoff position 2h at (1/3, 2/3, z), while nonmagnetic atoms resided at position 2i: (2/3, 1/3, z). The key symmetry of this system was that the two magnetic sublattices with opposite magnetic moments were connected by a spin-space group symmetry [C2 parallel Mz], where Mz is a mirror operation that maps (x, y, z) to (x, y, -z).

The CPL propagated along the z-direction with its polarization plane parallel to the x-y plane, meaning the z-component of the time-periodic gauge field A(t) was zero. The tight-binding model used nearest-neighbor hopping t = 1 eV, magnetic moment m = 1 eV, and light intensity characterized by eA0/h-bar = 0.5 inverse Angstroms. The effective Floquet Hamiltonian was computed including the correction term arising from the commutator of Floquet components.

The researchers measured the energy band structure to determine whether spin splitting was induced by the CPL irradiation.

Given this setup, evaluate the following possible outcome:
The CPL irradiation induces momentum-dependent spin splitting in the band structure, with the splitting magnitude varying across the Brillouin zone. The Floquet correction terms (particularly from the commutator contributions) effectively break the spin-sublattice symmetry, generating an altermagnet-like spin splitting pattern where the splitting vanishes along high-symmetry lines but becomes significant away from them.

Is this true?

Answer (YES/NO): NO